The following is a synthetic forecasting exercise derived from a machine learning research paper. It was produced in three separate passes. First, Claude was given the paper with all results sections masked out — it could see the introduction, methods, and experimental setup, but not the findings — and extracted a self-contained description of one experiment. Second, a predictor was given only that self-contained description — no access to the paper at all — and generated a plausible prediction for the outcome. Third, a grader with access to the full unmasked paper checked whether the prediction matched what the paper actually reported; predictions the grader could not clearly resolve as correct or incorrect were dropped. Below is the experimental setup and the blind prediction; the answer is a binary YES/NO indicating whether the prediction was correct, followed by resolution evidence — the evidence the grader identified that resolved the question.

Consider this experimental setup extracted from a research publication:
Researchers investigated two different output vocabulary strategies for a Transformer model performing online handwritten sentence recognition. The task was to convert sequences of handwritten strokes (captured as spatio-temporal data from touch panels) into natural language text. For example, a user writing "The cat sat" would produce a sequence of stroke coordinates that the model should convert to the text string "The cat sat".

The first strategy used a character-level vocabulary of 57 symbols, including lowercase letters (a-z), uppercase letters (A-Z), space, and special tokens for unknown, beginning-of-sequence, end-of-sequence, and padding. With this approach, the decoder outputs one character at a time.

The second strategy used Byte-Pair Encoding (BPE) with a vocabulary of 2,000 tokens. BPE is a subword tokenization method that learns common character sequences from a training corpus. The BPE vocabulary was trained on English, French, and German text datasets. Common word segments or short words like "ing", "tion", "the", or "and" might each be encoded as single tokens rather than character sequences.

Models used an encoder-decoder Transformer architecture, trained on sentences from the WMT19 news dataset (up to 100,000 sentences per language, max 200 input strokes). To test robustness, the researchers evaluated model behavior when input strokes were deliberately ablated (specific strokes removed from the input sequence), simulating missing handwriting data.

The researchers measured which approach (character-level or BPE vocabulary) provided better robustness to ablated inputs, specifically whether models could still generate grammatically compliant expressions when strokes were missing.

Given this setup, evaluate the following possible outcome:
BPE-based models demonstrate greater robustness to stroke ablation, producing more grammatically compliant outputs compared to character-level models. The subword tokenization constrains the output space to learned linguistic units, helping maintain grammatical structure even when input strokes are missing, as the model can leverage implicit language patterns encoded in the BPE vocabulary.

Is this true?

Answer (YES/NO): YES